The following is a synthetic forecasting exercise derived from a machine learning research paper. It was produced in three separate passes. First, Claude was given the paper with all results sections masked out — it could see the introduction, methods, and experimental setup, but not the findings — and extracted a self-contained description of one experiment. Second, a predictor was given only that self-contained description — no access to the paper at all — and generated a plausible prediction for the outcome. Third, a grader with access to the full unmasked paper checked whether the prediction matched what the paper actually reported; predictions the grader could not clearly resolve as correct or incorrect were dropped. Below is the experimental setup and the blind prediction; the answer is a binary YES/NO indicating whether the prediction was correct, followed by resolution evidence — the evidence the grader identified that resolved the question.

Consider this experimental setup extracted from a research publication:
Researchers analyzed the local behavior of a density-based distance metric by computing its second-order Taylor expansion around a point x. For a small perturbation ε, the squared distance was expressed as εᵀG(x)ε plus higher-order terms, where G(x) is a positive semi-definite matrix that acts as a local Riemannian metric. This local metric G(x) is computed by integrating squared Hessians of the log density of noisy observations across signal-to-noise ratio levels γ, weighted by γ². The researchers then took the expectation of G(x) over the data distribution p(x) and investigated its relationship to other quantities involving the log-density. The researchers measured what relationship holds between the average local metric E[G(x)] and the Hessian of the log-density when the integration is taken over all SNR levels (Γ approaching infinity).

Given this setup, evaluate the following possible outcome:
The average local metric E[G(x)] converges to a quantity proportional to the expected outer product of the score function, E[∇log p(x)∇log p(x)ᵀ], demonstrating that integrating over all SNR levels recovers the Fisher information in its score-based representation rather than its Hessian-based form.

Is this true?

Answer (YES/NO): NO